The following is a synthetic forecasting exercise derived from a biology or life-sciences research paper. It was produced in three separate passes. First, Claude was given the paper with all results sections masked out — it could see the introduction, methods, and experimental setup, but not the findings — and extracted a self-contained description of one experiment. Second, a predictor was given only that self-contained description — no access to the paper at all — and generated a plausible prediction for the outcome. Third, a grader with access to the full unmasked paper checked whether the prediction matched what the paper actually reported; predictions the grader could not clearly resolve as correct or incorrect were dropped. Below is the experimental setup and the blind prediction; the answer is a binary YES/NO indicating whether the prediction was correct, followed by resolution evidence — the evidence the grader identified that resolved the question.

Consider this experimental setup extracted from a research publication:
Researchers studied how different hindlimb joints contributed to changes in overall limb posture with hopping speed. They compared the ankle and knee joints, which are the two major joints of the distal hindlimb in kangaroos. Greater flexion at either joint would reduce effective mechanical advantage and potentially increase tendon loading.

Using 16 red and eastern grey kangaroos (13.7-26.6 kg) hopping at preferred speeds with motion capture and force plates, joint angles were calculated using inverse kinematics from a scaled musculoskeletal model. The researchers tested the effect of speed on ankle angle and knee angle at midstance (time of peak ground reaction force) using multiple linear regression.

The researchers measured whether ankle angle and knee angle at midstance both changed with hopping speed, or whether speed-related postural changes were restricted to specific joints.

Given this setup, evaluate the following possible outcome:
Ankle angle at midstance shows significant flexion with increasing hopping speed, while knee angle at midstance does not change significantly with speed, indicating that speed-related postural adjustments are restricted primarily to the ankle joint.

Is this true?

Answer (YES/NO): NO